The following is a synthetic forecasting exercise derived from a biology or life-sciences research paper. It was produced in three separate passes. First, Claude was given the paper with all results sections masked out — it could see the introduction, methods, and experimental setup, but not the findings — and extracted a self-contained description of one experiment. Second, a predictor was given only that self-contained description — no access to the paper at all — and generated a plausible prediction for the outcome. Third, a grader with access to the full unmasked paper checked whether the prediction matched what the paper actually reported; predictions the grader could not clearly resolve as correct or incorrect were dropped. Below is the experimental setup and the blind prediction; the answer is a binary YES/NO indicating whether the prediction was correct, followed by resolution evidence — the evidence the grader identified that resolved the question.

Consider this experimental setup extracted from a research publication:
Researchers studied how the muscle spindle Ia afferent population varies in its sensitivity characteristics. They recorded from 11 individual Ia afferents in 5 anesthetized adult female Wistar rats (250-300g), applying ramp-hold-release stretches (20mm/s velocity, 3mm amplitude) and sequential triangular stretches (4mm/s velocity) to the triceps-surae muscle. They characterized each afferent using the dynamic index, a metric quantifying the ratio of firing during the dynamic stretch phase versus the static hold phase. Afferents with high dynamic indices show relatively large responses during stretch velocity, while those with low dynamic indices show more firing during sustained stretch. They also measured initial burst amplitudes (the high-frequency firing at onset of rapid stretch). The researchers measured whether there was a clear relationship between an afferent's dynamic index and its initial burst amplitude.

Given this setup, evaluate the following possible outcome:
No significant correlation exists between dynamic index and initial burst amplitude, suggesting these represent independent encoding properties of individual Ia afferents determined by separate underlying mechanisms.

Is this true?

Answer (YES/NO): YES